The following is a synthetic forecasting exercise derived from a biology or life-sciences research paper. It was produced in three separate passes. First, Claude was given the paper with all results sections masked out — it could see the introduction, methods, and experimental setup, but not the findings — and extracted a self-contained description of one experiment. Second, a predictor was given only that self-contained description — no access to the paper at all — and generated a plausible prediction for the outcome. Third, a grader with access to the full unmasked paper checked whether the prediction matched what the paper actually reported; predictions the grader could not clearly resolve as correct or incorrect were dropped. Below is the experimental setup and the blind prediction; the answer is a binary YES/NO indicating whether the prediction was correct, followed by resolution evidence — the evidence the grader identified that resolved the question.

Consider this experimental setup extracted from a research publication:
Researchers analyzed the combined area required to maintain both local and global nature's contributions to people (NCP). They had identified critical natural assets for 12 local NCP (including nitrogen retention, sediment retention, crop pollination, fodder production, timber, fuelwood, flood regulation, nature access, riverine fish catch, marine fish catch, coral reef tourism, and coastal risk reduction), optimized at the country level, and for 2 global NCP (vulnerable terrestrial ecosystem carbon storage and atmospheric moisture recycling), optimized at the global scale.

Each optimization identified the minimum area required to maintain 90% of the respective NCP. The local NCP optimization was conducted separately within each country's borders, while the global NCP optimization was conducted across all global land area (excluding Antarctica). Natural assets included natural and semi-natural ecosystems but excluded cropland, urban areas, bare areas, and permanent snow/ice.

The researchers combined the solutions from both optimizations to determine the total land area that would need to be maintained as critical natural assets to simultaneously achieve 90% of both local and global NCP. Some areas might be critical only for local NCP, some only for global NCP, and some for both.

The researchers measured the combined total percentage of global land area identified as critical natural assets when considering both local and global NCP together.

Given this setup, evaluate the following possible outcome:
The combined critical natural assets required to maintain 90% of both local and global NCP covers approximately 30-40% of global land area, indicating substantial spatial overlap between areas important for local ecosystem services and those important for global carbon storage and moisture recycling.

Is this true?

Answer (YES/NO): NO